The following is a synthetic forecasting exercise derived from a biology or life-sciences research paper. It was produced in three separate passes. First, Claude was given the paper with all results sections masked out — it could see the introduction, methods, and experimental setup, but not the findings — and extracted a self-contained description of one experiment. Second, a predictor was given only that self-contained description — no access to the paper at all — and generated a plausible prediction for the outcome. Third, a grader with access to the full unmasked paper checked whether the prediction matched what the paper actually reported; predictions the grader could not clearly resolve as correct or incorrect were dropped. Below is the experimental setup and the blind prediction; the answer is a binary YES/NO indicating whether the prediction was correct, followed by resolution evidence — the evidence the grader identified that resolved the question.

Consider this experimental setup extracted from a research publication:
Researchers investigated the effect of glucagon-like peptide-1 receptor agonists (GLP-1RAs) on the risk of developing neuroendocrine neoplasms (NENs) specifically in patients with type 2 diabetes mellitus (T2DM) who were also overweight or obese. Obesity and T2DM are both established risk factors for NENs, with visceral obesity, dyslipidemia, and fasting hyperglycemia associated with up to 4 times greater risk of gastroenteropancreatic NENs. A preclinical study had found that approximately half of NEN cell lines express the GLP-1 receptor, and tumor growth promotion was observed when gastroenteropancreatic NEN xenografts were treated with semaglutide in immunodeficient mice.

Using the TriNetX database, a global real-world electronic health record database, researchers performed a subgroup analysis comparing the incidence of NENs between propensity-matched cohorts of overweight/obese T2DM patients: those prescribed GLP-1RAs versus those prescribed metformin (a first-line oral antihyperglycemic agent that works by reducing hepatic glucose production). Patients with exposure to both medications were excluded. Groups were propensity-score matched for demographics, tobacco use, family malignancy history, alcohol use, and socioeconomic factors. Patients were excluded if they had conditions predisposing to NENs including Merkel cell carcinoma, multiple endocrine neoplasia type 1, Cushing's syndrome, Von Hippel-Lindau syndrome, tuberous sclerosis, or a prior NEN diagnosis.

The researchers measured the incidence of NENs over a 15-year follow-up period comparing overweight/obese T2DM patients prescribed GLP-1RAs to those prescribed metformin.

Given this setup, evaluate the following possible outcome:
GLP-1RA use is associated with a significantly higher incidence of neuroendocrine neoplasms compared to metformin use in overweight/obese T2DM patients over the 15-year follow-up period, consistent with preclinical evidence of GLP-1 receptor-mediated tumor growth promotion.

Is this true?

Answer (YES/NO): NO